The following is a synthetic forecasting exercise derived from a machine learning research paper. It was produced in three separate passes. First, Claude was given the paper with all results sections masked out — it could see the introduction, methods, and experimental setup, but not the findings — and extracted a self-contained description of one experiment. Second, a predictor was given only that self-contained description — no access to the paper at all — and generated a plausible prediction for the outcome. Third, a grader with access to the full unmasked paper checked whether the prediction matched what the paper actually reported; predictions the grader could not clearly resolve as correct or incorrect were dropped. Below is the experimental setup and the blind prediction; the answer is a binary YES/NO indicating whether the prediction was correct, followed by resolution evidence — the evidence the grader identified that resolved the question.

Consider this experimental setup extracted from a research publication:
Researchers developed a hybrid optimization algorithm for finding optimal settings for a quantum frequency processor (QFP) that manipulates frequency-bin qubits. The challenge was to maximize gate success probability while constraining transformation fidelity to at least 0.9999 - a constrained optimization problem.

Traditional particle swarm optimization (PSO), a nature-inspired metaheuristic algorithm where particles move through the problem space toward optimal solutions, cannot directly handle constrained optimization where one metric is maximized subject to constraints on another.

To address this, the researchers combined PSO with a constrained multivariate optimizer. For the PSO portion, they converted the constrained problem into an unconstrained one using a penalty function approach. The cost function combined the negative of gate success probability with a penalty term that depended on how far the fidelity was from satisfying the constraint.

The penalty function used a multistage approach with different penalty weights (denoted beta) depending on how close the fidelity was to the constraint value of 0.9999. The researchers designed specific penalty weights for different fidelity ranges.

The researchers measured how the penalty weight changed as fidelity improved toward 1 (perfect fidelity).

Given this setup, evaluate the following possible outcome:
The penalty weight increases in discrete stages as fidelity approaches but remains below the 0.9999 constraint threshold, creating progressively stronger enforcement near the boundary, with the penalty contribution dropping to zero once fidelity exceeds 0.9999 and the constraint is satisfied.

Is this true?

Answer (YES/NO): NO